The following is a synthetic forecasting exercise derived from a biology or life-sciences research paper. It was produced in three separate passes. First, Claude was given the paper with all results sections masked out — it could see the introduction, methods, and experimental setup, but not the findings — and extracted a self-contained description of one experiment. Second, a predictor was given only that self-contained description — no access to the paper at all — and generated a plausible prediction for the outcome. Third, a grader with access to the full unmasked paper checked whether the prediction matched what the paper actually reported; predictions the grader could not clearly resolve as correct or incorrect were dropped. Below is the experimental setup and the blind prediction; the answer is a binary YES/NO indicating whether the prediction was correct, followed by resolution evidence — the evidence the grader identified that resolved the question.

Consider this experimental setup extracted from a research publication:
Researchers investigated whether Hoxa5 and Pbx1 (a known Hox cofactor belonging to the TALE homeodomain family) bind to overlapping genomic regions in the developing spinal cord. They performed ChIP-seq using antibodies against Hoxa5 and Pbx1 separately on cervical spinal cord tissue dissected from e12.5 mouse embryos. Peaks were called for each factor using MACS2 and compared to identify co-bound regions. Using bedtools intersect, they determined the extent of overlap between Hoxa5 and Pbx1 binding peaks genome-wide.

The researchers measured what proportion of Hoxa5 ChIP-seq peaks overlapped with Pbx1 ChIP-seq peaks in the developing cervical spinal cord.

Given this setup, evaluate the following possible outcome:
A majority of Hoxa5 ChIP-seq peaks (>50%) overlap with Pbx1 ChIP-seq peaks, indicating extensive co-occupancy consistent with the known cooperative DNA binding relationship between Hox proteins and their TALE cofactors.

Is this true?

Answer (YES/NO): NO